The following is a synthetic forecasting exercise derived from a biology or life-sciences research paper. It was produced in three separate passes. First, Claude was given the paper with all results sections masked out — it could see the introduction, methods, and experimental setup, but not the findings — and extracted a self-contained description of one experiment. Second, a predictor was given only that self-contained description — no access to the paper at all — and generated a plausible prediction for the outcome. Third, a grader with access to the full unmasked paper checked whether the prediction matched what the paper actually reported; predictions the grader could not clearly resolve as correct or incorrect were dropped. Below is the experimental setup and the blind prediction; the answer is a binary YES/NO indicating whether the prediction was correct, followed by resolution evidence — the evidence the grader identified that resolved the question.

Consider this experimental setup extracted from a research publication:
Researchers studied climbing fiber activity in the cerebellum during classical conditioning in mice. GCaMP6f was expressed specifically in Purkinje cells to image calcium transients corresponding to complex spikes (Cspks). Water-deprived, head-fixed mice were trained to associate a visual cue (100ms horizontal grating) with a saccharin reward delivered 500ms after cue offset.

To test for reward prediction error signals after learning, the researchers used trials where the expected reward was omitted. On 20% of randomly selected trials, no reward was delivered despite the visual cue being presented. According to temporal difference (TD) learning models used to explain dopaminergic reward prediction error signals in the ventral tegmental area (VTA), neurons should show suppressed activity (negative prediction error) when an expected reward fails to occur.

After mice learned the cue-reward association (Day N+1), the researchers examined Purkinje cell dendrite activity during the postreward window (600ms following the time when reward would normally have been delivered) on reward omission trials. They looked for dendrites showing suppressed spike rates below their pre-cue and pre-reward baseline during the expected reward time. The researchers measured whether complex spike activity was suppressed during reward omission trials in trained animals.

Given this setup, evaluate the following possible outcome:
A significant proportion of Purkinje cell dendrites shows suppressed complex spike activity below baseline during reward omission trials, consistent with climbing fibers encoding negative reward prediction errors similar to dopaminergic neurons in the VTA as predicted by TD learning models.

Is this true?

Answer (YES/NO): NO